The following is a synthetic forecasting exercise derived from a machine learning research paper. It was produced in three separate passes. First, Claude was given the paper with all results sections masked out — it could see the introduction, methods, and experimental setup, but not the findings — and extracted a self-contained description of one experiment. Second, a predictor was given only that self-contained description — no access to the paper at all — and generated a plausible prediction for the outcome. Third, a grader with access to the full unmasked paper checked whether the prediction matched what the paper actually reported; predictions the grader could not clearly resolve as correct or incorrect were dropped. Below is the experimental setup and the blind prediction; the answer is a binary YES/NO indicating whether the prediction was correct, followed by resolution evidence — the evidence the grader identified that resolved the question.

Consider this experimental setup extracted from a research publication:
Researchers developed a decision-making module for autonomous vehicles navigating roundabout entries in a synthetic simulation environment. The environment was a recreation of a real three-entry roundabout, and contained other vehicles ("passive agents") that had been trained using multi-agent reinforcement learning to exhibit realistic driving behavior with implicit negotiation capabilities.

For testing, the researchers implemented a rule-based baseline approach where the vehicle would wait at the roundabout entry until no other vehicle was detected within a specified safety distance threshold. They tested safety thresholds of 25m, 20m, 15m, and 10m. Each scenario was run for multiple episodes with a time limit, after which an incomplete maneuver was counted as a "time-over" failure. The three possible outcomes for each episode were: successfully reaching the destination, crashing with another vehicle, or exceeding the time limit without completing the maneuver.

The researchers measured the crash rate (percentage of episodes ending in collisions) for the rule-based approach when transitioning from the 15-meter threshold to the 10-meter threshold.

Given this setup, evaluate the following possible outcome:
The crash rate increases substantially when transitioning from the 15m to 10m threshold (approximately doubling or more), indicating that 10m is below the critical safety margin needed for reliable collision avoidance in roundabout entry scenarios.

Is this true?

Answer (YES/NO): YES